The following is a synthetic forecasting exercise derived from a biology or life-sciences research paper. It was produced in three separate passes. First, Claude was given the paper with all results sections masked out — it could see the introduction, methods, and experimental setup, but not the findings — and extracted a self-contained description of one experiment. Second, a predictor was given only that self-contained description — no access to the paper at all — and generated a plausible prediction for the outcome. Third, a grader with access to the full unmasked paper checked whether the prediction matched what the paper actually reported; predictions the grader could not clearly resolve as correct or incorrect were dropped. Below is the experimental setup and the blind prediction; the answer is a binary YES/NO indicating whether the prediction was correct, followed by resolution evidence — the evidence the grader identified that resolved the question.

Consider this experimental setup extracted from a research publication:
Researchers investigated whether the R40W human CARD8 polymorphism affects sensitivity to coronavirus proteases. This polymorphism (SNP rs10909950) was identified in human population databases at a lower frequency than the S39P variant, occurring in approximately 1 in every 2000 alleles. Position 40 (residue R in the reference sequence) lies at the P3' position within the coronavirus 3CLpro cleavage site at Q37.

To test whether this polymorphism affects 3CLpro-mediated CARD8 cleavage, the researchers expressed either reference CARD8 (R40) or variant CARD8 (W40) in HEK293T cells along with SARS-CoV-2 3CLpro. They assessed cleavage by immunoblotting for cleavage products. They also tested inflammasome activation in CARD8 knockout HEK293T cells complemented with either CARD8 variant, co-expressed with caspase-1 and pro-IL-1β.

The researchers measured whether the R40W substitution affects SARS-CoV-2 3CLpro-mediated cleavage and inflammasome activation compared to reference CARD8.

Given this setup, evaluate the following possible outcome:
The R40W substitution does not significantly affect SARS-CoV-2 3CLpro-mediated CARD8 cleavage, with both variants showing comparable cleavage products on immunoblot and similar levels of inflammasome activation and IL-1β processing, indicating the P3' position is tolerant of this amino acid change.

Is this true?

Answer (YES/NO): YES